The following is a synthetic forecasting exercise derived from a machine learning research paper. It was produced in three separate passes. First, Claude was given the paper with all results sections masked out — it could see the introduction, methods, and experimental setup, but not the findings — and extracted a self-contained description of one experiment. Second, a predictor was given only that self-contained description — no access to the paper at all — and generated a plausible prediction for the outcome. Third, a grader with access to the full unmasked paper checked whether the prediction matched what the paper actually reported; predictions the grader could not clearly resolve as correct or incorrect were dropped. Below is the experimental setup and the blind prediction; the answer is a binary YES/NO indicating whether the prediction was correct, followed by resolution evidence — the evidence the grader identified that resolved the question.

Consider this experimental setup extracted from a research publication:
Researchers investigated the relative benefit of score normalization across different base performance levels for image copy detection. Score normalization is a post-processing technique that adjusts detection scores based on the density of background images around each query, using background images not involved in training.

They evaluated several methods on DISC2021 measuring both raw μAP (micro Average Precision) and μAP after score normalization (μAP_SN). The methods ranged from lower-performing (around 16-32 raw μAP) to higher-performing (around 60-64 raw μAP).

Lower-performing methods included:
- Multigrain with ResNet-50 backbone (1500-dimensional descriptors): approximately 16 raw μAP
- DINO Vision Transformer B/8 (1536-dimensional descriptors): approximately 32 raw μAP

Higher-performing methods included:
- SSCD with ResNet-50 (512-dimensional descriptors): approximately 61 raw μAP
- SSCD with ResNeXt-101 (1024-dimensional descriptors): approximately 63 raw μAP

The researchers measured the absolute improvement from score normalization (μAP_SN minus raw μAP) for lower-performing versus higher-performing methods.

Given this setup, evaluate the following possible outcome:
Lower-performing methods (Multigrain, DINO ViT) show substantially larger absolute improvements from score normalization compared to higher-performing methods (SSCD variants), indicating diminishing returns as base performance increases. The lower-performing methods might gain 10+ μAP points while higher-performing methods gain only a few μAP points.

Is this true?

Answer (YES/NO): NO